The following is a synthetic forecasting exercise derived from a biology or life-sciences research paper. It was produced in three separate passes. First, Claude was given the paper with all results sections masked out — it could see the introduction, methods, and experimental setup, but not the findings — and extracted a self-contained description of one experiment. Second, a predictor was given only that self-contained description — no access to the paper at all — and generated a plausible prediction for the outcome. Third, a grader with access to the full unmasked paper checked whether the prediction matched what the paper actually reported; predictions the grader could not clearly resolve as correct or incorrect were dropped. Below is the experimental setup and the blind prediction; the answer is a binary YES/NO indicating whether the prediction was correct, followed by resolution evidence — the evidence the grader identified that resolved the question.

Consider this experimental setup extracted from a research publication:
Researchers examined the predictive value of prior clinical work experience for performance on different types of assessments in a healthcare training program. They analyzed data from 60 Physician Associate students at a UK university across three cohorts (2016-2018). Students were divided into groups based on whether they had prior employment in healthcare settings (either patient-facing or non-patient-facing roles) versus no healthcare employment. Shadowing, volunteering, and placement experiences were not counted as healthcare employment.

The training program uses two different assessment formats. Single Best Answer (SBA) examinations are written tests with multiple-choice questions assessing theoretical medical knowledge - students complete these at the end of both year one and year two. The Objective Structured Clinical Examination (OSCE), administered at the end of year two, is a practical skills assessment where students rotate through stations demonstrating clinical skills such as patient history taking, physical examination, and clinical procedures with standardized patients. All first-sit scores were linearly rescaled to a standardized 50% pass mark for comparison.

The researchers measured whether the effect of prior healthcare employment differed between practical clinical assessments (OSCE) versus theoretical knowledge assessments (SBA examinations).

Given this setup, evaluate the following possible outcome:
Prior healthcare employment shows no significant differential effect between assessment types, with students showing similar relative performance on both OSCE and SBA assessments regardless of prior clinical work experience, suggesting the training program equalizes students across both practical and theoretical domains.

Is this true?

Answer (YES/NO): NO